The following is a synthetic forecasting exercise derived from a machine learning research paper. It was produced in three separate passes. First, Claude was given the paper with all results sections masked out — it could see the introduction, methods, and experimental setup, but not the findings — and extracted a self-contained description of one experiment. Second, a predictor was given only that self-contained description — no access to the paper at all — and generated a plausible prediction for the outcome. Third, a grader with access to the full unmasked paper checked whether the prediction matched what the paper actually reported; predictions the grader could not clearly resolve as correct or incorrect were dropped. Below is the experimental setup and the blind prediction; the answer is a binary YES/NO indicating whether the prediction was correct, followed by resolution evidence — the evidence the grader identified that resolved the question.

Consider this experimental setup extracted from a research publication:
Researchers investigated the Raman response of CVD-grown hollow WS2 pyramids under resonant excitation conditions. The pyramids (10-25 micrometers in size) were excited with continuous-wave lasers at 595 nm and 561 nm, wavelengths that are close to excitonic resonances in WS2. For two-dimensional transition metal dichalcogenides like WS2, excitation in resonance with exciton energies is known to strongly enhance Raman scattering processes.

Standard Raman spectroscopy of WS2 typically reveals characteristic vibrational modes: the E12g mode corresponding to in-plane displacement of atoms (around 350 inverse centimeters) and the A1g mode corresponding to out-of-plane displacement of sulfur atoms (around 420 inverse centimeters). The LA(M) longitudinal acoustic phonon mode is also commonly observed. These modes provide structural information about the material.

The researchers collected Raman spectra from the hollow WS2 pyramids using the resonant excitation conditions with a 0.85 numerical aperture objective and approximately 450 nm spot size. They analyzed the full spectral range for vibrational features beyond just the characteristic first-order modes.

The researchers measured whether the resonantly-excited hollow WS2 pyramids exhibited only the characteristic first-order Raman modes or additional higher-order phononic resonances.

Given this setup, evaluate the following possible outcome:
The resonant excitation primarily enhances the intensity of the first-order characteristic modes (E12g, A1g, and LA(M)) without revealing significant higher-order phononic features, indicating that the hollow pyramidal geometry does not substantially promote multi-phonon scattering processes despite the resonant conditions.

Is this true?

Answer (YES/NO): NO